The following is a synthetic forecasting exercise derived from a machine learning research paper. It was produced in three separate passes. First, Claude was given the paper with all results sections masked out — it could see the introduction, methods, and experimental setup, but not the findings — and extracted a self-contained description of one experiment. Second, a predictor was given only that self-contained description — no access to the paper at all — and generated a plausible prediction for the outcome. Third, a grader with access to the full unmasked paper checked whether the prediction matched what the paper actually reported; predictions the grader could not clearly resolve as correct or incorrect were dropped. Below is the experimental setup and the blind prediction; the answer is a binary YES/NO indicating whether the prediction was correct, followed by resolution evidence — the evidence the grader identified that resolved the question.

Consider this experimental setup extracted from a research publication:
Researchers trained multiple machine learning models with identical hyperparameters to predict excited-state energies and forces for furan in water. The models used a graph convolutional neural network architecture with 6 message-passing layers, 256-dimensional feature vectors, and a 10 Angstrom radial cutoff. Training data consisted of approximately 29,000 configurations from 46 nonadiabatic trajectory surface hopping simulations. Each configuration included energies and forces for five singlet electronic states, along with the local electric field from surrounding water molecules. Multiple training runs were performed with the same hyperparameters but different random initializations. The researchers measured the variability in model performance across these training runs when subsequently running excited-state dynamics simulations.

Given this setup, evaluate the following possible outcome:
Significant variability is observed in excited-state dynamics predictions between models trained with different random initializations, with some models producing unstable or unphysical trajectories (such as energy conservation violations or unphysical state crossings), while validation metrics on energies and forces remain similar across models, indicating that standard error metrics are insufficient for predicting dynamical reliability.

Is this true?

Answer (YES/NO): NO